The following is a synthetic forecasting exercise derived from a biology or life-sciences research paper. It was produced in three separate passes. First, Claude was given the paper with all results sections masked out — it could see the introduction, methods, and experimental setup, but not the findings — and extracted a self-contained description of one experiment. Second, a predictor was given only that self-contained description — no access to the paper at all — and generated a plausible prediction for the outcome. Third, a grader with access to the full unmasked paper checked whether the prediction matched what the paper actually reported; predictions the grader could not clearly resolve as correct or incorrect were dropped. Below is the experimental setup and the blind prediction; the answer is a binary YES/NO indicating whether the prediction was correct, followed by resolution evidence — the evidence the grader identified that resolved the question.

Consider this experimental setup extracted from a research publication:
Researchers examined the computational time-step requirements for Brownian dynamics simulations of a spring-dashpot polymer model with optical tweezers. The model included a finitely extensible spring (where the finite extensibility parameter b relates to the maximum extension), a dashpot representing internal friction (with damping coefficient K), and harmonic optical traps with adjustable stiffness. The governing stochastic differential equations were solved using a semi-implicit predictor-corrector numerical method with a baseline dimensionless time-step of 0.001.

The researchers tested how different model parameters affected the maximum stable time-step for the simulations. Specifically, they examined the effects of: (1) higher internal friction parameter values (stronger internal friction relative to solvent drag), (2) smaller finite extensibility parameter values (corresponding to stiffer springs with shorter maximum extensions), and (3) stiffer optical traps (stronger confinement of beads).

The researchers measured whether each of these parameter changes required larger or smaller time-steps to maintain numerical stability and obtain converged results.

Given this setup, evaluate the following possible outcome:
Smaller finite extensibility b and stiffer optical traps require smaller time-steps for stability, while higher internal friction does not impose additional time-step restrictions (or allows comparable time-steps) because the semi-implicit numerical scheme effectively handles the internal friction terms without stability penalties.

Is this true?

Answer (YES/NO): NO